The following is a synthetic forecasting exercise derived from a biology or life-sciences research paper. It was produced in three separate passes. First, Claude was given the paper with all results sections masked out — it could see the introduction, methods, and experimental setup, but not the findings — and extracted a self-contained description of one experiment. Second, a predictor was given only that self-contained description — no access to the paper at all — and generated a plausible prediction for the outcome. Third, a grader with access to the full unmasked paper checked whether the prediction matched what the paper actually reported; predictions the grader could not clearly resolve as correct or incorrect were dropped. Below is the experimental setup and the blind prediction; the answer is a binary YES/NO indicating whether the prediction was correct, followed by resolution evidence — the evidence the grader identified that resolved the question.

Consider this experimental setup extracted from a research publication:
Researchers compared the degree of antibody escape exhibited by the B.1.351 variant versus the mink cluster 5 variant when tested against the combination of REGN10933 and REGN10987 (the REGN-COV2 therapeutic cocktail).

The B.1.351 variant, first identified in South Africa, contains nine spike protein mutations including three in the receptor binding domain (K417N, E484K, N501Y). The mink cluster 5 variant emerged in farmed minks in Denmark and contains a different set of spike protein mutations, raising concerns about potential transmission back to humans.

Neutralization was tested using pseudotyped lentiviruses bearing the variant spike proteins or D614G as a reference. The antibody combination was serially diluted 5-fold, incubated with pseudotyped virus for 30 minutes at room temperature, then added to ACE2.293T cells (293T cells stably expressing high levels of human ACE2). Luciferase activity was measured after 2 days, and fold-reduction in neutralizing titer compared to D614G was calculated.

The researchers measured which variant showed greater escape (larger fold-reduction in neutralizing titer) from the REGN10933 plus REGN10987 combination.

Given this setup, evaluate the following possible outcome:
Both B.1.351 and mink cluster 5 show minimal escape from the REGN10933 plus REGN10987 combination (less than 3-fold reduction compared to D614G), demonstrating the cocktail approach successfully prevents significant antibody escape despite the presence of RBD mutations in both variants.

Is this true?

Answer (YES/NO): NO